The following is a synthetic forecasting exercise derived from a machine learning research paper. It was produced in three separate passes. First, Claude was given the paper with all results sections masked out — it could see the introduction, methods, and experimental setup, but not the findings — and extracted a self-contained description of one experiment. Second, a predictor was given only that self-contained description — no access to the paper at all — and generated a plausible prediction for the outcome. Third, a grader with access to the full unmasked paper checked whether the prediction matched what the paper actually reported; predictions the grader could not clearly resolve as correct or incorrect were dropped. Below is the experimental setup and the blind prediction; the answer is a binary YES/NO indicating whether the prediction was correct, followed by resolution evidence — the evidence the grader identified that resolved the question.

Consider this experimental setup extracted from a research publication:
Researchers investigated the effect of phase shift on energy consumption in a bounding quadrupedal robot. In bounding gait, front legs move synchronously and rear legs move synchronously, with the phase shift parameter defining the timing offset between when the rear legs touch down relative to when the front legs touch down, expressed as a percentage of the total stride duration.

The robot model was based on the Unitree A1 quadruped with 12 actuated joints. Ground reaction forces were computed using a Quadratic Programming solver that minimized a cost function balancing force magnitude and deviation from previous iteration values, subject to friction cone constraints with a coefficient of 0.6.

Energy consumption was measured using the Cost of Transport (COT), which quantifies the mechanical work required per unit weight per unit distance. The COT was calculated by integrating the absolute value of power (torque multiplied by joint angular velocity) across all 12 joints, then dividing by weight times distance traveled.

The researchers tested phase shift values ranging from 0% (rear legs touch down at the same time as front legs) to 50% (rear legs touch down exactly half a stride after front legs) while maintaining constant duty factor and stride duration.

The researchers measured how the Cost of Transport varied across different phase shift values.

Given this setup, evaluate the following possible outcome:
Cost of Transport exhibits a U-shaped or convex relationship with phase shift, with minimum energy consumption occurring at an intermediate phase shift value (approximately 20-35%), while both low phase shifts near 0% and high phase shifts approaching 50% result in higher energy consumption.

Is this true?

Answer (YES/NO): NO